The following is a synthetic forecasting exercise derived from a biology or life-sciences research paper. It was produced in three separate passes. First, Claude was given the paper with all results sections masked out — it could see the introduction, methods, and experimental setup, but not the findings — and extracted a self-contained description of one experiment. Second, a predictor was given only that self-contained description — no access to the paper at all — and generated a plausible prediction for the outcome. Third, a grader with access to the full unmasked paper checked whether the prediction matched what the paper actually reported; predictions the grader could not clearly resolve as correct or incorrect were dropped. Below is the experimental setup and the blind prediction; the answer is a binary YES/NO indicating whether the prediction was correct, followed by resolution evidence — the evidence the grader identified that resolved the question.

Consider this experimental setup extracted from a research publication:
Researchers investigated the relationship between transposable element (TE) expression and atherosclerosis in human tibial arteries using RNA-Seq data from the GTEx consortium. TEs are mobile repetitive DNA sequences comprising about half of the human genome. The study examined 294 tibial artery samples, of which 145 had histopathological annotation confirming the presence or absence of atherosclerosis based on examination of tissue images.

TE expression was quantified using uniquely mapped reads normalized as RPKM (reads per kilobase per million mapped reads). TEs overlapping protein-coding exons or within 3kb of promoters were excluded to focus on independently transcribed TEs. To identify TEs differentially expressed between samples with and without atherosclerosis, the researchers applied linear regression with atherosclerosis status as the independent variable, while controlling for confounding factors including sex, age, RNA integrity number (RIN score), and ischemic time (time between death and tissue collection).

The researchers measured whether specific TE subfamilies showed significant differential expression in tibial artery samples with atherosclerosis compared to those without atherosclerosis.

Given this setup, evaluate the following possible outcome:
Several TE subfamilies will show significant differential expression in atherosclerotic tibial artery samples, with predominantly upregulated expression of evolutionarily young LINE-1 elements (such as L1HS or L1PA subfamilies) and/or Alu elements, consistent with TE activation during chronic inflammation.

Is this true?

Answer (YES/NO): NO